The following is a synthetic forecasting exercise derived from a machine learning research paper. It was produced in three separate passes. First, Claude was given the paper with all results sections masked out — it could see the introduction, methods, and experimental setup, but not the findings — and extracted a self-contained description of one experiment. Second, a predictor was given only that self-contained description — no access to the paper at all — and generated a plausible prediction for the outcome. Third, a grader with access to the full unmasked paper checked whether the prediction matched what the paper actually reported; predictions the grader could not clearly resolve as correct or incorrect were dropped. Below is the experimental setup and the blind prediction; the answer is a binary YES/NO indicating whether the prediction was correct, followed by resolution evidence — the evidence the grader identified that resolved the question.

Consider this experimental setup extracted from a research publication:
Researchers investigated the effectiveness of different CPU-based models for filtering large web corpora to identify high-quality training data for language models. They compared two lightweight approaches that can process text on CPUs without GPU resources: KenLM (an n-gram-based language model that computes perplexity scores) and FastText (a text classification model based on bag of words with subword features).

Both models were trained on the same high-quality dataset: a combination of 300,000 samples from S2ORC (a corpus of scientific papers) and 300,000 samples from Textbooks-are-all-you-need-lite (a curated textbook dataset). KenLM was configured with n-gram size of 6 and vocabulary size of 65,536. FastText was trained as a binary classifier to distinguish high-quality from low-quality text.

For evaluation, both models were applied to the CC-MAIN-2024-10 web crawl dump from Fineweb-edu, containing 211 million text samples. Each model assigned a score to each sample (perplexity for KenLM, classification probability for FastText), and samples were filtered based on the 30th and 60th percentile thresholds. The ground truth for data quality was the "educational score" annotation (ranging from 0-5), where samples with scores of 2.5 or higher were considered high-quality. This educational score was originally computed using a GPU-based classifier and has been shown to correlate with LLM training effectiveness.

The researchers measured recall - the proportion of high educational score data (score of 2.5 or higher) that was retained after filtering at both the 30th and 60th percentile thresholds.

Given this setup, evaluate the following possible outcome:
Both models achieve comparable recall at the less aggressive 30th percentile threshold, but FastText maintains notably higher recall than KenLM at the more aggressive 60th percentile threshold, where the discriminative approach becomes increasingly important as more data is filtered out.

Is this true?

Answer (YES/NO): NO